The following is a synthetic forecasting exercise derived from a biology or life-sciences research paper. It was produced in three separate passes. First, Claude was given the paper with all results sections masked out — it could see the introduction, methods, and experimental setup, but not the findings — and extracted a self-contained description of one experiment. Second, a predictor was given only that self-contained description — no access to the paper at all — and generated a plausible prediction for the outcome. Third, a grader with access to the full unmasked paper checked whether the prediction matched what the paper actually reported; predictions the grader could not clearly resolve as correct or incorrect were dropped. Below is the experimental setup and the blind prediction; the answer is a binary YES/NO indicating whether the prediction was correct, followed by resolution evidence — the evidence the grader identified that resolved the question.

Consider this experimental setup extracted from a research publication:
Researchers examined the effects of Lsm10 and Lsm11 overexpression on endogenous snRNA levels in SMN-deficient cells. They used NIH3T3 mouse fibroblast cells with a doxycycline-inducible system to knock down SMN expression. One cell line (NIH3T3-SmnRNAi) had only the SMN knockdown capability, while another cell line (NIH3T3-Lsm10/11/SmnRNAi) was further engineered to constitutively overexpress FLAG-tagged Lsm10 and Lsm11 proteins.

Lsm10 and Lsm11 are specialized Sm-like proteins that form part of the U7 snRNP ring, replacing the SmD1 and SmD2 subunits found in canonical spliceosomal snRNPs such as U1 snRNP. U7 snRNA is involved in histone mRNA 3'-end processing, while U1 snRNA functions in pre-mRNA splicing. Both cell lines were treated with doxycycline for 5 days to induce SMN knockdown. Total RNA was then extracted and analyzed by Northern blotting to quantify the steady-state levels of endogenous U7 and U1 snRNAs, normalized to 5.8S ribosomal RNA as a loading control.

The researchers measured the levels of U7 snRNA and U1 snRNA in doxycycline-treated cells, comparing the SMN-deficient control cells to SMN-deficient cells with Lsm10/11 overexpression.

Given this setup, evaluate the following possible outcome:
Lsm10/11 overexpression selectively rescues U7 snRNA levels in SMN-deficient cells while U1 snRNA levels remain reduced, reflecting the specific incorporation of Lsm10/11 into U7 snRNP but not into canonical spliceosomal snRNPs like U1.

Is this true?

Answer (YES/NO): YES